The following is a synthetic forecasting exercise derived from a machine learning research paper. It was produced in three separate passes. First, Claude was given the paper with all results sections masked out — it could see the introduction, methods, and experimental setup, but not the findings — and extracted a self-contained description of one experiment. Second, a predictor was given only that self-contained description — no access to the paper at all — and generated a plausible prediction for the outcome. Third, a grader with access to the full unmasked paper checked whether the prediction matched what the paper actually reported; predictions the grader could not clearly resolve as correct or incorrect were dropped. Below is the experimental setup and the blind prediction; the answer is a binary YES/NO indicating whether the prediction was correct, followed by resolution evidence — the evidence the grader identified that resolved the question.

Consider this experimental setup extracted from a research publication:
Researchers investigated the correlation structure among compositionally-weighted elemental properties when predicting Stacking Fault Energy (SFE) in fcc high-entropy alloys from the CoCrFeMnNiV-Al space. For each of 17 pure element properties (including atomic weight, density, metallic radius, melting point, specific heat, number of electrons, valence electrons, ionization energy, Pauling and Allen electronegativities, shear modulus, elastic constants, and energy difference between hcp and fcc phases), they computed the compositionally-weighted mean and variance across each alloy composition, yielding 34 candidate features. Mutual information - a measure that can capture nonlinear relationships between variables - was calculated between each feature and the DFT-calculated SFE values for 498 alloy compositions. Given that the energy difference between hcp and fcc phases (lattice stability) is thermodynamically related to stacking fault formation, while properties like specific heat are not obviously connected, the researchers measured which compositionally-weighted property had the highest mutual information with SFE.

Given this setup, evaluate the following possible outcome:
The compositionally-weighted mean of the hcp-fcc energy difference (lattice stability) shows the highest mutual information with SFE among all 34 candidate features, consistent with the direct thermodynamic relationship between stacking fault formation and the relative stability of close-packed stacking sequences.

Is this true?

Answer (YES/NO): NO